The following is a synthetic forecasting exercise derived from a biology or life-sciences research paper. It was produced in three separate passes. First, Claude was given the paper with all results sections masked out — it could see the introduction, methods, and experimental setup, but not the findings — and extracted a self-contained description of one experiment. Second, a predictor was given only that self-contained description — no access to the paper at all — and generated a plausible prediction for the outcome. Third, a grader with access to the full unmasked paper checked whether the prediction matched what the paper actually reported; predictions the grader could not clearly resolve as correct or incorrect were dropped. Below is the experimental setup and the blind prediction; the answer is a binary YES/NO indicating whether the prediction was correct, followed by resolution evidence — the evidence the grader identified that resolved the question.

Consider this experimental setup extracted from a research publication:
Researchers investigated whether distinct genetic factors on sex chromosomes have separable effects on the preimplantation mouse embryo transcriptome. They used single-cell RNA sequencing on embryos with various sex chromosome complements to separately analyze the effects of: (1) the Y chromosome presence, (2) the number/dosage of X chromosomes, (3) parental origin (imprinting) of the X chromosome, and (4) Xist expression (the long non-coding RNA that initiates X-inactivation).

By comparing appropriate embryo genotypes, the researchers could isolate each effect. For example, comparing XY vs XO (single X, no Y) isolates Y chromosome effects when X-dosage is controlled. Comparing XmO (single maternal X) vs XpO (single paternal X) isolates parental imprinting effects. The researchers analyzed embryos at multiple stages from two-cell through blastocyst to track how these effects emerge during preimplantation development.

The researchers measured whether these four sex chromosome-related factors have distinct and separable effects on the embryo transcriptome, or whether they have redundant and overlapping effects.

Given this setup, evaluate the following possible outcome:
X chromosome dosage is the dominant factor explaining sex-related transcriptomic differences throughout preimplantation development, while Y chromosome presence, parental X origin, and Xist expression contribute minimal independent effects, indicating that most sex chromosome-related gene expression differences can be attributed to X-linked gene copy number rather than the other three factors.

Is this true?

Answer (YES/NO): NO